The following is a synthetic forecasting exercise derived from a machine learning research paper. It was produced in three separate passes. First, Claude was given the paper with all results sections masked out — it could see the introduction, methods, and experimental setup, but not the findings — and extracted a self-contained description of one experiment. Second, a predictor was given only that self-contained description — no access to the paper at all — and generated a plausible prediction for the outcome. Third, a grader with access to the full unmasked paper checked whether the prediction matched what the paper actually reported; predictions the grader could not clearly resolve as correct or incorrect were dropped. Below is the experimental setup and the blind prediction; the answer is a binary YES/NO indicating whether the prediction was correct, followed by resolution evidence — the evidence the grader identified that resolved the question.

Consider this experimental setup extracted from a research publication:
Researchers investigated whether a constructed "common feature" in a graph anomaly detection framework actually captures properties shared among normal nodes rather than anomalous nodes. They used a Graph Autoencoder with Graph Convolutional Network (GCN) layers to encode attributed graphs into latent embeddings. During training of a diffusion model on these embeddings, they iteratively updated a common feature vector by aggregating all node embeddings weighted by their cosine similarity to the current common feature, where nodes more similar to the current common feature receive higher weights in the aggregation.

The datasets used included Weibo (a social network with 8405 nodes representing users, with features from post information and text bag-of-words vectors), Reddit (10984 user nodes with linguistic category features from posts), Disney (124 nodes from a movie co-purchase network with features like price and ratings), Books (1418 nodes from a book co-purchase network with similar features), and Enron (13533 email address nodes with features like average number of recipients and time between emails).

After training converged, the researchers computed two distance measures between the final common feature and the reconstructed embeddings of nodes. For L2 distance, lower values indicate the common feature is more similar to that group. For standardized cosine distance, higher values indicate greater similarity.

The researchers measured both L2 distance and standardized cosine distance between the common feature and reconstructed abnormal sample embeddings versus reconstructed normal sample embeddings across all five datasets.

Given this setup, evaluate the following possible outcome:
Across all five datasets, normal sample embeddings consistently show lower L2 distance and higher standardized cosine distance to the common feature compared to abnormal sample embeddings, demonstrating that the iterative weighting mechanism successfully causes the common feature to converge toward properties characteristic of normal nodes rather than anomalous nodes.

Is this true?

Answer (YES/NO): YES